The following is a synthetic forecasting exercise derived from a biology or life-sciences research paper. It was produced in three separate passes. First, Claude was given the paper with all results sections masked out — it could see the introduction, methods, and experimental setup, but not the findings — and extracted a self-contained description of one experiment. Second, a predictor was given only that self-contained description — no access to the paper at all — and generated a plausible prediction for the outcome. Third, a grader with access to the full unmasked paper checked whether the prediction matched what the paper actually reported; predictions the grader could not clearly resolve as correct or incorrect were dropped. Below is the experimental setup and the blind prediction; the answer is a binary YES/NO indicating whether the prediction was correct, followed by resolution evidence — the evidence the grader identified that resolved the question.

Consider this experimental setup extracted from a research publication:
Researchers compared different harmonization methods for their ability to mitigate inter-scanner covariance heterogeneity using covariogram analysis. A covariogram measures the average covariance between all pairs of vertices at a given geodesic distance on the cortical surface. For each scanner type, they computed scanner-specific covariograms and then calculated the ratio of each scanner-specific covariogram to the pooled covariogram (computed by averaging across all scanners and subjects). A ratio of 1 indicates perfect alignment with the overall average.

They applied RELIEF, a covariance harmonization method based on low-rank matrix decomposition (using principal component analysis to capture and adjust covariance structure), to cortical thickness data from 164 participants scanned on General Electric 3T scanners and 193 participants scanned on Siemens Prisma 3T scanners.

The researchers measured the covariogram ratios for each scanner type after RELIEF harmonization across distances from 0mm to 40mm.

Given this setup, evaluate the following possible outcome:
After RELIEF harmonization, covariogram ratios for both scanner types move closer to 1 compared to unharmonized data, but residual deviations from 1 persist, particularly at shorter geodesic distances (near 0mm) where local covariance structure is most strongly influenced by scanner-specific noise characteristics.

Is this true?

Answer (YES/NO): NO